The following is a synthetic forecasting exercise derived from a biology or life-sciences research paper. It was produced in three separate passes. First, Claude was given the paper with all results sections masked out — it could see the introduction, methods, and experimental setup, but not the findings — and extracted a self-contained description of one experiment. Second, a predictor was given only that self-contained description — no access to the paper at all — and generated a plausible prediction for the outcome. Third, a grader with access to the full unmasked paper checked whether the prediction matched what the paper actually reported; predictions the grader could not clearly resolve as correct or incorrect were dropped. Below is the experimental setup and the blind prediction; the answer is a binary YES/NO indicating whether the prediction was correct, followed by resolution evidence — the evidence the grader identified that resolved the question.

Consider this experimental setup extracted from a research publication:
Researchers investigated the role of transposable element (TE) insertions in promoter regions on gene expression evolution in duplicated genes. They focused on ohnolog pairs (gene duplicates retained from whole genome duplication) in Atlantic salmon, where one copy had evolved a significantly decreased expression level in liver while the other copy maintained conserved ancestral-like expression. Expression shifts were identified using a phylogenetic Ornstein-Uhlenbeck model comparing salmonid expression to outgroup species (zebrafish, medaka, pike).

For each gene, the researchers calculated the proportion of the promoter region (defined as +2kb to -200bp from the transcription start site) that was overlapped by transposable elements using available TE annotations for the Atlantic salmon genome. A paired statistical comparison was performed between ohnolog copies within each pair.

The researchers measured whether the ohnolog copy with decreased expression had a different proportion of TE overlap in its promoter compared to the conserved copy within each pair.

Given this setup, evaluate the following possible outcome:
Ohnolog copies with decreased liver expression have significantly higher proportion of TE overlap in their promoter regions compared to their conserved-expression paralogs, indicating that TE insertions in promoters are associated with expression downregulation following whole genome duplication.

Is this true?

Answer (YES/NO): YES